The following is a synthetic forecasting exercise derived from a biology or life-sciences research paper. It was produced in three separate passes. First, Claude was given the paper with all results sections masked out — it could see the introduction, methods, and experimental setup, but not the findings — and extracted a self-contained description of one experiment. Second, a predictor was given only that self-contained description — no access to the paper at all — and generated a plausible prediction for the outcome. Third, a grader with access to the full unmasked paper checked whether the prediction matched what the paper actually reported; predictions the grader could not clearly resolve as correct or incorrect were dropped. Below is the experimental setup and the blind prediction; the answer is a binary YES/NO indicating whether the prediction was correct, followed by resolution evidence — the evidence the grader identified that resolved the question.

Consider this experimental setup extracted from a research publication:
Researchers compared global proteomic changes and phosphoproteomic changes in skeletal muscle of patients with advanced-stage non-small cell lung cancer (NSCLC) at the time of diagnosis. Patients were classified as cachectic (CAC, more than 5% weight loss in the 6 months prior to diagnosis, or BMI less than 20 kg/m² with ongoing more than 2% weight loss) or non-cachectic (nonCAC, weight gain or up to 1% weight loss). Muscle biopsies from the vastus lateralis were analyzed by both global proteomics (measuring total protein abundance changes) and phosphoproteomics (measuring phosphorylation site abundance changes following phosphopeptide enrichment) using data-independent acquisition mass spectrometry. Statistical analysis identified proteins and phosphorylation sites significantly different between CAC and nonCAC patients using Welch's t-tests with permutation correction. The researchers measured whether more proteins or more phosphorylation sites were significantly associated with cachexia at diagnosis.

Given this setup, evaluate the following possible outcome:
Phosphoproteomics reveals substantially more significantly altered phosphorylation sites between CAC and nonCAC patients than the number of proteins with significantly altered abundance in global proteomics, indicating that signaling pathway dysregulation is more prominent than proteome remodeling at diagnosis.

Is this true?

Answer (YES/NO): NO